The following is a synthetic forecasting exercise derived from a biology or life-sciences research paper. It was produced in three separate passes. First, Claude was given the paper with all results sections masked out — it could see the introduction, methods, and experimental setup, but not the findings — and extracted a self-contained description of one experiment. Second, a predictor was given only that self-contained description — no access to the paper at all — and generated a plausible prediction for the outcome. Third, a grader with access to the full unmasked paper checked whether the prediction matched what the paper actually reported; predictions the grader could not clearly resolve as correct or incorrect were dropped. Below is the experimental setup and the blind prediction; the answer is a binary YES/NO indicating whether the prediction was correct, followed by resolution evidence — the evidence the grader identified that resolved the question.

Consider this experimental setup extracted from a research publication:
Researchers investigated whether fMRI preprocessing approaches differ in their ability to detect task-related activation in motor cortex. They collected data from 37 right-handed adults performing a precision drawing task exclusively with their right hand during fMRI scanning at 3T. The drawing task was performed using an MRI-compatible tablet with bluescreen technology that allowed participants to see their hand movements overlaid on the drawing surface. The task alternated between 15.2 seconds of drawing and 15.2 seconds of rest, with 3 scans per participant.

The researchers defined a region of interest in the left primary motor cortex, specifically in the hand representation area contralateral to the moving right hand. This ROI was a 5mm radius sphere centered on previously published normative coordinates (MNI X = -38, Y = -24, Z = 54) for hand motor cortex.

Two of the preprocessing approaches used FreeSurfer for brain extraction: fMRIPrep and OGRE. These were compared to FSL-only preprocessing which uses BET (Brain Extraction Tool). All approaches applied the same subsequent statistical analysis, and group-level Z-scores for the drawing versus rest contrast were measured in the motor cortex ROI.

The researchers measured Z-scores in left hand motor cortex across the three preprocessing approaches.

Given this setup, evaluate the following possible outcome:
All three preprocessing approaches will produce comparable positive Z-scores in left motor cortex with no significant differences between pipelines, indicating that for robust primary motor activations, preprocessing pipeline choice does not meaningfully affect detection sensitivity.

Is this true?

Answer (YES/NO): NO